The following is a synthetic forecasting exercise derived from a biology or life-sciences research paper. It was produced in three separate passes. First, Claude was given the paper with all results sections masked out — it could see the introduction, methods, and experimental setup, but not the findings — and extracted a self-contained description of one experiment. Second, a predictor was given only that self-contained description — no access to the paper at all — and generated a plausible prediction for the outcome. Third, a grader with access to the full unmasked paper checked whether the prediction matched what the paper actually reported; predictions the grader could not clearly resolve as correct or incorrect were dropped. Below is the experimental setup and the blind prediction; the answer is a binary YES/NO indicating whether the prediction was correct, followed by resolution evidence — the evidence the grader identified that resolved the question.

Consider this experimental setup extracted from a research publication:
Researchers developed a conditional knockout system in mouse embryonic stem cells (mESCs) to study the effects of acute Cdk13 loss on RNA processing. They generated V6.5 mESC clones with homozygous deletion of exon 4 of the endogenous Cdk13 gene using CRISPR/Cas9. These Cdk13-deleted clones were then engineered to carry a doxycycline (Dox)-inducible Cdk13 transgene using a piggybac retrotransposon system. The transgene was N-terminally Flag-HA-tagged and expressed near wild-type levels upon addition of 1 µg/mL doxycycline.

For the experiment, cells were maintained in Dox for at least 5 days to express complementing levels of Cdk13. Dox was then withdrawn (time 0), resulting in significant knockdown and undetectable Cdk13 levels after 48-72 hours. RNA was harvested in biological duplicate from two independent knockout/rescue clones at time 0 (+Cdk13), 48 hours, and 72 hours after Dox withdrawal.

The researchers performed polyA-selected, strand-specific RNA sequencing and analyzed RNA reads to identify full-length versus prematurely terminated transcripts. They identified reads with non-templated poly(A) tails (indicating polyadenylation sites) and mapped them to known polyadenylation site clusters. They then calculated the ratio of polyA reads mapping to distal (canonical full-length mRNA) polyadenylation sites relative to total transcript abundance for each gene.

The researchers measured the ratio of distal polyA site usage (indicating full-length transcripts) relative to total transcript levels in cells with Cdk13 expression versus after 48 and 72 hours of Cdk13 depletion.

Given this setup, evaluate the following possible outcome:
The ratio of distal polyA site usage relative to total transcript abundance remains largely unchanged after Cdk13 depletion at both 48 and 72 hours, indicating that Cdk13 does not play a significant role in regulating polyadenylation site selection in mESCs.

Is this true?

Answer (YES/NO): NO